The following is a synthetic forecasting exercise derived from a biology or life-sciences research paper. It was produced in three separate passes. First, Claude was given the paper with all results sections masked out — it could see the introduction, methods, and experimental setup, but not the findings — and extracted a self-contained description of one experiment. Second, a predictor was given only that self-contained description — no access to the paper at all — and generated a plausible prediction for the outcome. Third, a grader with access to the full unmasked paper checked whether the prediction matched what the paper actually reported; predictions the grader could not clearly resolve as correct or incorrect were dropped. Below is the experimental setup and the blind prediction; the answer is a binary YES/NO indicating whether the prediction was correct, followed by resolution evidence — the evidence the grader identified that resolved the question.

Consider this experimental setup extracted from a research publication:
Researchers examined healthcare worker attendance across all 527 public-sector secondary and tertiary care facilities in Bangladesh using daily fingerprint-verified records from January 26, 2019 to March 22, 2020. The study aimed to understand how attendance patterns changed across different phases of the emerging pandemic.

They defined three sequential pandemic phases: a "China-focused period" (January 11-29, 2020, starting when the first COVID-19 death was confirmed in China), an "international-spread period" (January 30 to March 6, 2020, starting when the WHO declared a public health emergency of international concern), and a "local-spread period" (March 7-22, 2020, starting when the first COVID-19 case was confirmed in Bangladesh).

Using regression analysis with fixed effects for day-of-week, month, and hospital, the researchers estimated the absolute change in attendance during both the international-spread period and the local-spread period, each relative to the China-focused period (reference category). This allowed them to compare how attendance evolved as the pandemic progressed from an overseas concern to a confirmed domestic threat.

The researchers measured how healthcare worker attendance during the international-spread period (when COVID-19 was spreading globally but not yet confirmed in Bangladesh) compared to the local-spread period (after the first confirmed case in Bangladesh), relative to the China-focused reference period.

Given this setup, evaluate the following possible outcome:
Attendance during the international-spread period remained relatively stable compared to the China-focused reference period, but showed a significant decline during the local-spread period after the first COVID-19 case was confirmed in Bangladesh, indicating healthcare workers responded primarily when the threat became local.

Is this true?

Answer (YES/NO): NO